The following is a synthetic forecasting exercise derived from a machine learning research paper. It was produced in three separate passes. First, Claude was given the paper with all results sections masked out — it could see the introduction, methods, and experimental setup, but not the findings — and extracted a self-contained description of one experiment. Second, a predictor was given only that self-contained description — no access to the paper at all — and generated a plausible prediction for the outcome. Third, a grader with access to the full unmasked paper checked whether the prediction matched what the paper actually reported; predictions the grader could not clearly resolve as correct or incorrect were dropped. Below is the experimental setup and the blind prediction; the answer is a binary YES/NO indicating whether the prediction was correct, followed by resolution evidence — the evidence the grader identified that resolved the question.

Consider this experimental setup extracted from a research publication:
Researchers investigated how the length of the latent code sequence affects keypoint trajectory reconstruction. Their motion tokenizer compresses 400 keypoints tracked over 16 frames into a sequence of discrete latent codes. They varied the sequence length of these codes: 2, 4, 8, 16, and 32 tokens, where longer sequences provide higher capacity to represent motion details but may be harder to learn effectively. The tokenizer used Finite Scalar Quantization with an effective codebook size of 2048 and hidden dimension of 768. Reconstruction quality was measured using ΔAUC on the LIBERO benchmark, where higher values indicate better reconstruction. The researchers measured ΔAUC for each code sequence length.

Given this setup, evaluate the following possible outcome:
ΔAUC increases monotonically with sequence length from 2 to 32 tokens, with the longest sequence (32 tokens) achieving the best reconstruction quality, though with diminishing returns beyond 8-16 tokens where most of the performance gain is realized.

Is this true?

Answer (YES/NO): NO